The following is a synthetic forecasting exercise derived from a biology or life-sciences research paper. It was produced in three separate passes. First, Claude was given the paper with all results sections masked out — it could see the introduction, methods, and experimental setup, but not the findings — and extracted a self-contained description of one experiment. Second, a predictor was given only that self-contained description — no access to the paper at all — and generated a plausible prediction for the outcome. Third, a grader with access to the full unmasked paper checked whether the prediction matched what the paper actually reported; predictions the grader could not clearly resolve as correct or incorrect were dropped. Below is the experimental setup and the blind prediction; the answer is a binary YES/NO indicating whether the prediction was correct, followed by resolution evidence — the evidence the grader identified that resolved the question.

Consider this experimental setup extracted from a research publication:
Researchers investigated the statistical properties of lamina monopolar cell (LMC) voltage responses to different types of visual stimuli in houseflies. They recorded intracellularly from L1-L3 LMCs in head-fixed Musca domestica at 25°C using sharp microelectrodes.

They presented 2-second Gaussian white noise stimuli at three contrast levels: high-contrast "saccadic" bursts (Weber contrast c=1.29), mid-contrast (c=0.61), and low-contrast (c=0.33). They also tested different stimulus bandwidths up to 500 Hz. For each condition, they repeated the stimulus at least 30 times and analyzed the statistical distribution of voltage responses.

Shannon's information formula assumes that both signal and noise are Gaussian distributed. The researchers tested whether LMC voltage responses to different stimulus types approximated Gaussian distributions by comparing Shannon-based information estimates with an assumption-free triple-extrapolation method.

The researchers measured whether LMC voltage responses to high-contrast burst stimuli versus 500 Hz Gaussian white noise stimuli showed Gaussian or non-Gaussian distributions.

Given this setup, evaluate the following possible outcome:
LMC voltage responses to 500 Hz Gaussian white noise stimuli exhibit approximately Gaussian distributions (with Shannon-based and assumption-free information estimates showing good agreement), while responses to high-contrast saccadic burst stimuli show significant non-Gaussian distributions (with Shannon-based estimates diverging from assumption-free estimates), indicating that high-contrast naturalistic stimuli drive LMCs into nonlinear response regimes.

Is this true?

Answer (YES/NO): YES